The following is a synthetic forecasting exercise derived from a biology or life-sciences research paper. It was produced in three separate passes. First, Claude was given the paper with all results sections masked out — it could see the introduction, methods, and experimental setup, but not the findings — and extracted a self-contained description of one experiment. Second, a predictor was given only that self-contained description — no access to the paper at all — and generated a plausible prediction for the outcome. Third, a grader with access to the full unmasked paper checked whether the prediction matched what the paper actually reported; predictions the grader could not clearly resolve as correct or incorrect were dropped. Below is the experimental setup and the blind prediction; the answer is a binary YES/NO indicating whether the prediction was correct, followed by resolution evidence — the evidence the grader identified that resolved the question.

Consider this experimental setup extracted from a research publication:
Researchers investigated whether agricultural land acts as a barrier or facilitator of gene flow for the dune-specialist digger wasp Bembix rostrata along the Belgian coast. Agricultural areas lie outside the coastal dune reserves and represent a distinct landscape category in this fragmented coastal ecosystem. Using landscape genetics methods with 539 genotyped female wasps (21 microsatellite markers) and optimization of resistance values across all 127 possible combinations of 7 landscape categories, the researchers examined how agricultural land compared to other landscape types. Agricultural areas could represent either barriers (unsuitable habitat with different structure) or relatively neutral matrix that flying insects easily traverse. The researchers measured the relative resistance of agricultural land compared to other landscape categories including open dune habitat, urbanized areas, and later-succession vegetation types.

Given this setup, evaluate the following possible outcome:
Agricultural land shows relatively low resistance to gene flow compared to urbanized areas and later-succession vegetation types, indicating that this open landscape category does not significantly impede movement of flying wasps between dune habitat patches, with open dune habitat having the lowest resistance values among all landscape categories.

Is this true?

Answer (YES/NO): NO